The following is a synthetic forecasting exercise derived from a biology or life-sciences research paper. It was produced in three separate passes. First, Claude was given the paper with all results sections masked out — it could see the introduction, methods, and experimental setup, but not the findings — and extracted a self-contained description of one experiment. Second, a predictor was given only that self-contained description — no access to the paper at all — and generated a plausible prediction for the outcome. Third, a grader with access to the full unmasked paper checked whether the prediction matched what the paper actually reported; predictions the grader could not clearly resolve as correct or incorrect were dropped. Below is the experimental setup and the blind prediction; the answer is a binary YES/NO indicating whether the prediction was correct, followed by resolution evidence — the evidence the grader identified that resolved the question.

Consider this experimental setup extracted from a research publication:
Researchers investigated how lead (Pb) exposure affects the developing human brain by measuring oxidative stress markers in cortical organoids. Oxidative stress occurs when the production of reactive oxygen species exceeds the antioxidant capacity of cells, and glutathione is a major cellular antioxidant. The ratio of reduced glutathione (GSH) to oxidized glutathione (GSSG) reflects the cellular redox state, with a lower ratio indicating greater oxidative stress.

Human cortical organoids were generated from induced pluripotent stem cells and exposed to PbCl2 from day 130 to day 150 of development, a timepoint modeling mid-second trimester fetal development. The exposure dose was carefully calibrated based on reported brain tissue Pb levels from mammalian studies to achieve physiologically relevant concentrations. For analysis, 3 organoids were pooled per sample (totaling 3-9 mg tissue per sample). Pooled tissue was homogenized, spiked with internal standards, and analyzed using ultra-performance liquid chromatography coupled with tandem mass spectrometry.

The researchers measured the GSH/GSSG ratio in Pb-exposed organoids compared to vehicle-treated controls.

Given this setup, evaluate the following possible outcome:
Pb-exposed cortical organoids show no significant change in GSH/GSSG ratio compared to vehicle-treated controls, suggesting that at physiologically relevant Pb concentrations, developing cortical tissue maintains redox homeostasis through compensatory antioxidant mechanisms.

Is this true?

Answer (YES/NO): NO